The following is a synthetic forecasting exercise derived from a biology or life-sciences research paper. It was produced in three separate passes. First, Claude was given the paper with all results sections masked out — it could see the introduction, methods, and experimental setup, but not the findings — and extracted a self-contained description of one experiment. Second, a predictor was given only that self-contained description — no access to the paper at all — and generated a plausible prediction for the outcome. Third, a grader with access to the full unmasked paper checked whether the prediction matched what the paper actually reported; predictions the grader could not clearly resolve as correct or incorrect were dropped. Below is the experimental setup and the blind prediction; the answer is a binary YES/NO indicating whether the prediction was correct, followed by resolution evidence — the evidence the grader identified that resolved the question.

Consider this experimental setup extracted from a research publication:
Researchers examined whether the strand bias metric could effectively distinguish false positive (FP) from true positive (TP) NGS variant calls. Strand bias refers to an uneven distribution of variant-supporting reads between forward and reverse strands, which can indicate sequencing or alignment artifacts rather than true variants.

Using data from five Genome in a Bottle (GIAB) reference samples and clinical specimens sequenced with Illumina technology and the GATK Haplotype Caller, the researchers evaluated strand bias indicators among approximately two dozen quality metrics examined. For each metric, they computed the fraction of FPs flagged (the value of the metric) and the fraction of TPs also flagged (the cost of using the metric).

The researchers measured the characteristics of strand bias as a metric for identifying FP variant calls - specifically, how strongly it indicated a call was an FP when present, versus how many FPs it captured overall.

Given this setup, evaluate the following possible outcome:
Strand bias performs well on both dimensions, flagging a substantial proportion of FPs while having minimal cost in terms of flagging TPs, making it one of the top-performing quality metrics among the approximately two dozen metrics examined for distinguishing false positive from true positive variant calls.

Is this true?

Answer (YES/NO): NO